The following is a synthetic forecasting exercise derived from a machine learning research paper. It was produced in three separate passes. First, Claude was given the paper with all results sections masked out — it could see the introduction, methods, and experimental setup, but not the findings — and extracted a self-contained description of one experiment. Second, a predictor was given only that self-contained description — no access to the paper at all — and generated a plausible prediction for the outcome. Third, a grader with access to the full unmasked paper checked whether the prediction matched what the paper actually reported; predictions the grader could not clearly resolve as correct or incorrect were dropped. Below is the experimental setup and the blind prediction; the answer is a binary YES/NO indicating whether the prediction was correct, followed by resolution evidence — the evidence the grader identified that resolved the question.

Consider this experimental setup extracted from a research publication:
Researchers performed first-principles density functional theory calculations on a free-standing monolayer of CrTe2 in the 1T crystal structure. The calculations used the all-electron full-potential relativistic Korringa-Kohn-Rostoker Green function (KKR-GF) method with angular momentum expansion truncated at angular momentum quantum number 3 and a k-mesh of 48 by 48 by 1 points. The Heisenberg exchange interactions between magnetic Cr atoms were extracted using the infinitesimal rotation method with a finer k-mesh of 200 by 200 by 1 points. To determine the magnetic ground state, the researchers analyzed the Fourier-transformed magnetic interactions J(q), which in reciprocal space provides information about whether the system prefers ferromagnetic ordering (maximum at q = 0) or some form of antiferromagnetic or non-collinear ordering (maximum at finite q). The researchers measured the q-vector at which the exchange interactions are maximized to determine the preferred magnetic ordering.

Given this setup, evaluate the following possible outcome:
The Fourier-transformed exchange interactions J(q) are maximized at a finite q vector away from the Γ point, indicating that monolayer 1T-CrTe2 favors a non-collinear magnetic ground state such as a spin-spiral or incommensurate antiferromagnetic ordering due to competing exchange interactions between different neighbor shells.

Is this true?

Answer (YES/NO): YES